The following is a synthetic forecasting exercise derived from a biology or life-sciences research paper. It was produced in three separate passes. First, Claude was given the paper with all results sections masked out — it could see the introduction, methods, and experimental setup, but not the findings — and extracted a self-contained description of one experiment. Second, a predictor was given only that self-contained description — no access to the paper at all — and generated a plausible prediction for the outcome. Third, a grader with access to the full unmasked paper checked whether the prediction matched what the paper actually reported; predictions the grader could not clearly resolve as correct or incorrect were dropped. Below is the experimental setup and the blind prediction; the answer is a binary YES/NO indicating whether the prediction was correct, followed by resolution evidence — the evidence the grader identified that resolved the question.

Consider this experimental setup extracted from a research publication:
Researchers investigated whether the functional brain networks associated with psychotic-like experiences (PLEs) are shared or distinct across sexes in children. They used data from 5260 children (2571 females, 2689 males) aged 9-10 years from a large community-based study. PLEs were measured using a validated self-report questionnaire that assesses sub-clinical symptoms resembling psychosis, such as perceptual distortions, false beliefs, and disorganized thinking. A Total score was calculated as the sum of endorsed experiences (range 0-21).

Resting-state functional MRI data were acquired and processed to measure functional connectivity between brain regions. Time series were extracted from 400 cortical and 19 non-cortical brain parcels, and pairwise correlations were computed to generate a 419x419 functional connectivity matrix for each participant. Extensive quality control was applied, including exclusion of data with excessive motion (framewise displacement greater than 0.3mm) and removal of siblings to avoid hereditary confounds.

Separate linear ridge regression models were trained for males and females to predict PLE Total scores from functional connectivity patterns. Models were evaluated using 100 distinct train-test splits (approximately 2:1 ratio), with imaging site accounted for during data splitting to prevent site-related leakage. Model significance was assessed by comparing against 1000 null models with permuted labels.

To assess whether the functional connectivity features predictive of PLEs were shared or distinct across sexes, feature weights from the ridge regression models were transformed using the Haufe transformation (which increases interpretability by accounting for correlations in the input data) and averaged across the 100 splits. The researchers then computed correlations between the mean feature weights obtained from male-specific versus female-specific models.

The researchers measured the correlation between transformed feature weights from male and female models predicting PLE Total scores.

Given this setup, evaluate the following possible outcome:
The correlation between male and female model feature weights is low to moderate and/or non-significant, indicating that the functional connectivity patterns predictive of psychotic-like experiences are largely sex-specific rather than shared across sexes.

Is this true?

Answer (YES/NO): NO